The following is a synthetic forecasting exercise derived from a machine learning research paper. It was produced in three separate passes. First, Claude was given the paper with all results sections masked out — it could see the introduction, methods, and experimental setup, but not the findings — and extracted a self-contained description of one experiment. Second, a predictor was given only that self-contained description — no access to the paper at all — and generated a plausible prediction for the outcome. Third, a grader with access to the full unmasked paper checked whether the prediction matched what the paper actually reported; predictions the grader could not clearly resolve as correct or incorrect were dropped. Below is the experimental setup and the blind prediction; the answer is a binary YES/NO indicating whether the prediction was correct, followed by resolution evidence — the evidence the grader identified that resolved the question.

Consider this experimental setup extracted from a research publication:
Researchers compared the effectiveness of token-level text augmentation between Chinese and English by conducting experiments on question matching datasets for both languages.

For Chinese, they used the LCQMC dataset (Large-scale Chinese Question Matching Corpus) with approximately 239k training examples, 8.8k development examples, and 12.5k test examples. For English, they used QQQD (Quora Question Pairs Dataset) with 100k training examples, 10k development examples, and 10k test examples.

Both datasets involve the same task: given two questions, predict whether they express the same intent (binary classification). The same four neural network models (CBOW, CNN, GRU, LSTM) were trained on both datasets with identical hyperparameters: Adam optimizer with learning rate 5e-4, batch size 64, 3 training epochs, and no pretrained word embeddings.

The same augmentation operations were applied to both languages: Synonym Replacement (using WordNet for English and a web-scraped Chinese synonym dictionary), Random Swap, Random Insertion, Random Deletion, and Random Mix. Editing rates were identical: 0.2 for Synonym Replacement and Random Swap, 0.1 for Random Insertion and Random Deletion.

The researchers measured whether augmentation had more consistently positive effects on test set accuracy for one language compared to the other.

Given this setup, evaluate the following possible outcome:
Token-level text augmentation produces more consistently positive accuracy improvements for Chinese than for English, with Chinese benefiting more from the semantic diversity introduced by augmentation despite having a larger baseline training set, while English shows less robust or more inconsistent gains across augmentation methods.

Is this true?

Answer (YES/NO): NO